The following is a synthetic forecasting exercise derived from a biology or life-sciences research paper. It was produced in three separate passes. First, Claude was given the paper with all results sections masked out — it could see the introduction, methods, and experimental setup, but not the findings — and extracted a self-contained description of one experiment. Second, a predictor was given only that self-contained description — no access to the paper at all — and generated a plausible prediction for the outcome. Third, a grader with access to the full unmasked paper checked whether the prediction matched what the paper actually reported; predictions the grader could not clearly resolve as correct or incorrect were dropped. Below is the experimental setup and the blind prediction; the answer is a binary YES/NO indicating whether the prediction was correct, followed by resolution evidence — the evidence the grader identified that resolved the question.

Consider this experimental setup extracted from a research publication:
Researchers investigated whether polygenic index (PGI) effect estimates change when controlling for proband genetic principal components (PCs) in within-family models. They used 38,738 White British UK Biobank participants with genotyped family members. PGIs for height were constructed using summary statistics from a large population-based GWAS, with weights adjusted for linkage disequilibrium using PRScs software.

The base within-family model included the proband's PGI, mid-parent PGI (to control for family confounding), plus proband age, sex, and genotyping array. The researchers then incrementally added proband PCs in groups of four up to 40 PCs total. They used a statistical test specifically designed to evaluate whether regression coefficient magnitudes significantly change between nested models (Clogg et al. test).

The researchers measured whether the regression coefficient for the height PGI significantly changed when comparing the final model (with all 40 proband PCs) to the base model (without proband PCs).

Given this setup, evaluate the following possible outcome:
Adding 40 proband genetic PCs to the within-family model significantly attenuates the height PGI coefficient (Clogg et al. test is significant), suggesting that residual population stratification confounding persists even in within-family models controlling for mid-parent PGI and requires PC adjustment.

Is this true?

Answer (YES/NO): NO